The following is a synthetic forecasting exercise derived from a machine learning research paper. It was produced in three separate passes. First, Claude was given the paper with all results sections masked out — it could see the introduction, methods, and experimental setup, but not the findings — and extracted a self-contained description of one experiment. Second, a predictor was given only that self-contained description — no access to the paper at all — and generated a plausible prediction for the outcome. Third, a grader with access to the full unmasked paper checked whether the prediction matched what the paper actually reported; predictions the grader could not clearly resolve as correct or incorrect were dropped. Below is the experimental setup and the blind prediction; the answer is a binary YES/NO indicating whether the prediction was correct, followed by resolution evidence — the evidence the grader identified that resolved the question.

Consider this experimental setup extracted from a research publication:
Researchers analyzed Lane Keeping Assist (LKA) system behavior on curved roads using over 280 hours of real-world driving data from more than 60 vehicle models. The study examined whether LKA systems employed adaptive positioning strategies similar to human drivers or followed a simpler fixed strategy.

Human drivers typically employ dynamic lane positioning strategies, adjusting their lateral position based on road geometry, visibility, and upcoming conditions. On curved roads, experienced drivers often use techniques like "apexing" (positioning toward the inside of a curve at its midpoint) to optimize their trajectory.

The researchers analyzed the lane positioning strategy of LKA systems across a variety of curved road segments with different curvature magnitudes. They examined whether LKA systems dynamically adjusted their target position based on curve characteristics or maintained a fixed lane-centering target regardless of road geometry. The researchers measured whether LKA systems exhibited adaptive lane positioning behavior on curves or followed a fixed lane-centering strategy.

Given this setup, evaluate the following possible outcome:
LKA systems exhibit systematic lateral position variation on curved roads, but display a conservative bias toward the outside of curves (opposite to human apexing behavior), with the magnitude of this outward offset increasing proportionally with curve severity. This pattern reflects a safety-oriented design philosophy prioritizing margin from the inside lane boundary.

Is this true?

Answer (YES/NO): NO